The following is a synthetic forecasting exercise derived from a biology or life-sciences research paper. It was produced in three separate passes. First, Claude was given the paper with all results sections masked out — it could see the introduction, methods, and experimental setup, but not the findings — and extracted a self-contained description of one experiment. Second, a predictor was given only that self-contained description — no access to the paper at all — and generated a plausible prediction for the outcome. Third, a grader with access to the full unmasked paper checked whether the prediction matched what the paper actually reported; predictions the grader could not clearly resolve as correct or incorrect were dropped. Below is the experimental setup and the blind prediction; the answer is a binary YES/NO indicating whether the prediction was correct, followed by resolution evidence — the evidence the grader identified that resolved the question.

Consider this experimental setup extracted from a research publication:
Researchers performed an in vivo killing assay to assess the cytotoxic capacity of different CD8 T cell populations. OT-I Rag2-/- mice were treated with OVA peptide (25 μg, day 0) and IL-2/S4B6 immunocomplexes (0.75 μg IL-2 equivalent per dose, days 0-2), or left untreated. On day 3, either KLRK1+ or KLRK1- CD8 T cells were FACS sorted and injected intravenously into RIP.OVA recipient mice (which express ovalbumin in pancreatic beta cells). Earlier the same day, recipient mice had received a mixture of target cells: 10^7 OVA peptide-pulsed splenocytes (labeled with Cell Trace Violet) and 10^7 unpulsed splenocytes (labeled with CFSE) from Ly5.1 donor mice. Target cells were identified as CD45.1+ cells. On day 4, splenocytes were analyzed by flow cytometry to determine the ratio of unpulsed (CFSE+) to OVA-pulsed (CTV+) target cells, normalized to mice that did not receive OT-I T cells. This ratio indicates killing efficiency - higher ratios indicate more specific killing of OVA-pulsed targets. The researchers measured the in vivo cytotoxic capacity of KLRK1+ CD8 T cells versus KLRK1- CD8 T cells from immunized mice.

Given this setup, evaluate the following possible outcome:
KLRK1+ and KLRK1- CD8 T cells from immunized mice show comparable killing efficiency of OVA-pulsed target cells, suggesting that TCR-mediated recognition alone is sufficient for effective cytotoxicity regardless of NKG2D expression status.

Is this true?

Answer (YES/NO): NO